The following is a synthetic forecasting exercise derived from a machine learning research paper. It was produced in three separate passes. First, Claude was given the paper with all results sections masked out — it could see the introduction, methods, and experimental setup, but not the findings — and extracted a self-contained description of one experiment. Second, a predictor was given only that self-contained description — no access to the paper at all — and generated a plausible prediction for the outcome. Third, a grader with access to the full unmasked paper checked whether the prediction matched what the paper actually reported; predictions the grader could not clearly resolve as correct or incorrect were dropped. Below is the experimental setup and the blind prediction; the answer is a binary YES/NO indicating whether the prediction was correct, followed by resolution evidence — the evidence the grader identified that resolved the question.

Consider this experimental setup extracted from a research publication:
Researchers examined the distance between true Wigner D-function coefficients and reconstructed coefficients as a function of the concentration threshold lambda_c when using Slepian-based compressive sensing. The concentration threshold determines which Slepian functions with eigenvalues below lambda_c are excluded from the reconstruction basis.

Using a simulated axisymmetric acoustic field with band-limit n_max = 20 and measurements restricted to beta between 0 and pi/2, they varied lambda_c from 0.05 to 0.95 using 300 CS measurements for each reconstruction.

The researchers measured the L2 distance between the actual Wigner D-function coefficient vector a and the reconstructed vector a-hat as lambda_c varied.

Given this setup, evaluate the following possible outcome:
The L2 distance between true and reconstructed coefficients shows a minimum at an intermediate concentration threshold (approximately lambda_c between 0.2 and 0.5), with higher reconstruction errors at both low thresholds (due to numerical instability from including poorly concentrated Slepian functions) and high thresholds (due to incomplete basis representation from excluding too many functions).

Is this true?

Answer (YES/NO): NO